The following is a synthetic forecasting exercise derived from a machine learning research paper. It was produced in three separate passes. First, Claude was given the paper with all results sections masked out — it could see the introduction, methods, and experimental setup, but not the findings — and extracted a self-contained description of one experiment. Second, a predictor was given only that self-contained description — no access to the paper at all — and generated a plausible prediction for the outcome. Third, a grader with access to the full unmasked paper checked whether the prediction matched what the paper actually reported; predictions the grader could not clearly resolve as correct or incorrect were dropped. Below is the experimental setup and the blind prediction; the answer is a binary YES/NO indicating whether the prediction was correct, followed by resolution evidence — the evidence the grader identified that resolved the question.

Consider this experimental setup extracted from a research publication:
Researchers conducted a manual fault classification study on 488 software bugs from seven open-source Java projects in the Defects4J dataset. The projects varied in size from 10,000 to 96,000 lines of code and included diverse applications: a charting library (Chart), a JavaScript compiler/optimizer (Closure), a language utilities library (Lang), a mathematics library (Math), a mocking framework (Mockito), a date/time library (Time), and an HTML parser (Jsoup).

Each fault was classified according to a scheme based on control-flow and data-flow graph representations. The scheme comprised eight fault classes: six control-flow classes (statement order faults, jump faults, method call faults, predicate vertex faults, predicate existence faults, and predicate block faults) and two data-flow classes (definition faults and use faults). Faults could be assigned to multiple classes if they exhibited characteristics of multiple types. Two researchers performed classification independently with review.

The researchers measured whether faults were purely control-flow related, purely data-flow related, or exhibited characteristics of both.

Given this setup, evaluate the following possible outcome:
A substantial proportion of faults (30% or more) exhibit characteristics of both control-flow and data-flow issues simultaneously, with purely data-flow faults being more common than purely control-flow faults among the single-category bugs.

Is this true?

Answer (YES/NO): NO